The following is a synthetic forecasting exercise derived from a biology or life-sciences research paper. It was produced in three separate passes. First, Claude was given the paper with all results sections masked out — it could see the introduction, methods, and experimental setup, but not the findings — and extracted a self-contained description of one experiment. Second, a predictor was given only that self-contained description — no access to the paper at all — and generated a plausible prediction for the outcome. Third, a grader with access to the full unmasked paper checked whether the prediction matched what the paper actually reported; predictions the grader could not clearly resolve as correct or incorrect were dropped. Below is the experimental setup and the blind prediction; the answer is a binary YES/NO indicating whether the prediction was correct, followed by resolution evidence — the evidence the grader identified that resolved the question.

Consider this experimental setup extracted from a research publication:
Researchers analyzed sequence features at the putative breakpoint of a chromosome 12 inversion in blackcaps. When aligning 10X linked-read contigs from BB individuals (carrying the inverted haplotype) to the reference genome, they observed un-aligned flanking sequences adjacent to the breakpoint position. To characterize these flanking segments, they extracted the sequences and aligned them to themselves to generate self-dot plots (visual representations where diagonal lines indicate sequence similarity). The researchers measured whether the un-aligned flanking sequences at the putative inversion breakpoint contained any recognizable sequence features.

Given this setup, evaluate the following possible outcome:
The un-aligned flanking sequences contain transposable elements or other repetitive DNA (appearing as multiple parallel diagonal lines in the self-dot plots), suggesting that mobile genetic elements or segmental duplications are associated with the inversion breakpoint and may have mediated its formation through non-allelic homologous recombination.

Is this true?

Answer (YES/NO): NO